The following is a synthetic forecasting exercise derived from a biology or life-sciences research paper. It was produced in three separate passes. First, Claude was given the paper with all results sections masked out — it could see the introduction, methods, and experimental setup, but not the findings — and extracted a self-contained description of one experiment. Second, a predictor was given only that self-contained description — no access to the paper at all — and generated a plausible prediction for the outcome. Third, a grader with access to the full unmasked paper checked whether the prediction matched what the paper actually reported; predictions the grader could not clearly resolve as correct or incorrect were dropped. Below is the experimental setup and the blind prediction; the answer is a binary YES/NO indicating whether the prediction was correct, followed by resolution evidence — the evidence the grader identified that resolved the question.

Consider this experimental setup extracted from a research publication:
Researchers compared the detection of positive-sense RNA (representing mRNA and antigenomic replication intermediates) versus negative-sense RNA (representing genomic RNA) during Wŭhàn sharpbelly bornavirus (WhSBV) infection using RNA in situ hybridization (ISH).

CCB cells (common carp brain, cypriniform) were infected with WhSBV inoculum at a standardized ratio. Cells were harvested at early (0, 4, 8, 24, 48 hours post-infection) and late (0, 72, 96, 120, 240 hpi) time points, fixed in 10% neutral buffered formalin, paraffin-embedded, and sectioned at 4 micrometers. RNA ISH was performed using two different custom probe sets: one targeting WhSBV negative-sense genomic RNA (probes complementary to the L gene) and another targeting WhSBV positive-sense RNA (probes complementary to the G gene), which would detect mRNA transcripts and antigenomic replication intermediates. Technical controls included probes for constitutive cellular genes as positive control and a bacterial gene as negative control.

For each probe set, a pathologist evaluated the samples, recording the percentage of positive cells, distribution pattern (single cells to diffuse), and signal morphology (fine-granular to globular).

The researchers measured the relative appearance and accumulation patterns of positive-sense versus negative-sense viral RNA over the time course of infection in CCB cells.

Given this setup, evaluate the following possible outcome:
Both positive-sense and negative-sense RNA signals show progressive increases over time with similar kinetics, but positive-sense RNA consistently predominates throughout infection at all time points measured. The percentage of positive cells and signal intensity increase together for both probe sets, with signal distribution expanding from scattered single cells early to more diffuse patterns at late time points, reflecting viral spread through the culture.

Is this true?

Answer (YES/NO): NO